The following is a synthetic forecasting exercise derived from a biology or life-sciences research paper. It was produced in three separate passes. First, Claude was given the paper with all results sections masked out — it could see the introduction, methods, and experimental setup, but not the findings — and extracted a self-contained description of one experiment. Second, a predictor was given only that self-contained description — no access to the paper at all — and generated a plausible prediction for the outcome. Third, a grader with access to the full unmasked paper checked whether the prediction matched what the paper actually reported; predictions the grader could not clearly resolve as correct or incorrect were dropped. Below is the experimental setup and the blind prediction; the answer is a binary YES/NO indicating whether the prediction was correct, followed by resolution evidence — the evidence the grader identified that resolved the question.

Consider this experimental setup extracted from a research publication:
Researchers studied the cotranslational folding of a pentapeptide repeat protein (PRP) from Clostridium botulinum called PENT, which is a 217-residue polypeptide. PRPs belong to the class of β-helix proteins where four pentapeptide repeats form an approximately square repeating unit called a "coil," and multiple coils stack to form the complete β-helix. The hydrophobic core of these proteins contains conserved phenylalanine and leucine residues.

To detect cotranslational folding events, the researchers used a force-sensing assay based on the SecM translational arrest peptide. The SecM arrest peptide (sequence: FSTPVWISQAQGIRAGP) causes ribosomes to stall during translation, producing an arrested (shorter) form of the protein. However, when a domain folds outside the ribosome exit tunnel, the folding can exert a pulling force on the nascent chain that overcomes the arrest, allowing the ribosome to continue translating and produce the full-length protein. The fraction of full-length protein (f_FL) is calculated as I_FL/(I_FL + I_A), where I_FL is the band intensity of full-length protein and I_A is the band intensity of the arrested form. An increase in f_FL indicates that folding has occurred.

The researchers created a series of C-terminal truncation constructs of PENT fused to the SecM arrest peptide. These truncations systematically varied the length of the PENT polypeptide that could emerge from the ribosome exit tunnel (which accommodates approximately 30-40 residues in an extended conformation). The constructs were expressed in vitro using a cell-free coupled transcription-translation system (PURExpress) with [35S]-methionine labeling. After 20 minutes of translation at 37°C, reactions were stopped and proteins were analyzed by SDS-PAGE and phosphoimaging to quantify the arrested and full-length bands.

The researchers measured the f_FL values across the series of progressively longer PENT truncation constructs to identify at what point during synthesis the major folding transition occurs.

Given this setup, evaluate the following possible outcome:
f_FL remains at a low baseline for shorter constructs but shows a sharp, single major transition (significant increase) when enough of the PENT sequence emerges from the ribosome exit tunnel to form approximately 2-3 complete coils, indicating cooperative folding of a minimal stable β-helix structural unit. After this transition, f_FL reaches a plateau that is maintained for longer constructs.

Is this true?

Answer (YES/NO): NO